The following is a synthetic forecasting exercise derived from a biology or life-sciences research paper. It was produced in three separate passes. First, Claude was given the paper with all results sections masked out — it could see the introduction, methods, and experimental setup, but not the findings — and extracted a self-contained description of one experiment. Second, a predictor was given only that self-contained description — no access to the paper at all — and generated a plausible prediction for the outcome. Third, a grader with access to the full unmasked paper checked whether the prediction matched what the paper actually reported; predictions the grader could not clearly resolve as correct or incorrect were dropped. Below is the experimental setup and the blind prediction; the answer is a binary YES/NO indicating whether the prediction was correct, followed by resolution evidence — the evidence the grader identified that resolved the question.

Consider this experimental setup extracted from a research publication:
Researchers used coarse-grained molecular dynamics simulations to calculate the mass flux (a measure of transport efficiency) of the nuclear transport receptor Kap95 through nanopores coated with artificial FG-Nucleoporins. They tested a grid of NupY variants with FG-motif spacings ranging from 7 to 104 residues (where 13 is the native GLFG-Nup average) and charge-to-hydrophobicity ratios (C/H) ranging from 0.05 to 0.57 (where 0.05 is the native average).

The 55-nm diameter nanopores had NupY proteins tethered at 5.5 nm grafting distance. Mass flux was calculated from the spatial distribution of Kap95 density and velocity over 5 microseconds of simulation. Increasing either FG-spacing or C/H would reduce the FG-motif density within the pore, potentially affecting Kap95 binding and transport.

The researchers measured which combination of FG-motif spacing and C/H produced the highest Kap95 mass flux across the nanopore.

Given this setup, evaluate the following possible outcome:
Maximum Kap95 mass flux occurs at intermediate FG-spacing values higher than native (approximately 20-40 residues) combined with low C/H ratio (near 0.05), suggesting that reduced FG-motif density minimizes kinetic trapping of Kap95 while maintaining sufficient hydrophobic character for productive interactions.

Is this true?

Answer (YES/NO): NO